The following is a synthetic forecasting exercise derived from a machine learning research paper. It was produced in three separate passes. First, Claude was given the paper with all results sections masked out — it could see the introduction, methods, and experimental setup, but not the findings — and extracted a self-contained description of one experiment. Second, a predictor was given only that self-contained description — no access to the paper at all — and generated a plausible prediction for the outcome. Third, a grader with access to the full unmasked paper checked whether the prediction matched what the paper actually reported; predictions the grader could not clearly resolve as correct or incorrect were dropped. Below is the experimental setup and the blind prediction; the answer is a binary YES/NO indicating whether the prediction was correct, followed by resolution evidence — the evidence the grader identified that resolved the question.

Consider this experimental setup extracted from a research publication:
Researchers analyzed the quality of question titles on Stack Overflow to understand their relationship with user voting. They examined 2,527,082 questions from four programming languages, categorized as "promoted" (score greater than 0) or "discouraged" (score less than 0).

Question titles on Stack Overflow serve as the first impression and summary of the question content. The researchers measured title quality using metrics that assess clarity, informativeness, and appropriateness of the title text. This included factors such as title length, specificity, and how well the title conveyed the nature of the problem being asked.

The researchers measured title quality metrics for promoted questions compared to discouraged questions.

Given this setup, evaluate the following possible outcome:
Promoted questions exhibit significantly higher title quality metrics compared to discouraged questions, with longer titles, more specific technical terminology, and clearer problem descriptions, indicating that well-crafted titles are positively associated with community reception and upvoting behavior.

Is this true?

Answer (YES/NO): NO